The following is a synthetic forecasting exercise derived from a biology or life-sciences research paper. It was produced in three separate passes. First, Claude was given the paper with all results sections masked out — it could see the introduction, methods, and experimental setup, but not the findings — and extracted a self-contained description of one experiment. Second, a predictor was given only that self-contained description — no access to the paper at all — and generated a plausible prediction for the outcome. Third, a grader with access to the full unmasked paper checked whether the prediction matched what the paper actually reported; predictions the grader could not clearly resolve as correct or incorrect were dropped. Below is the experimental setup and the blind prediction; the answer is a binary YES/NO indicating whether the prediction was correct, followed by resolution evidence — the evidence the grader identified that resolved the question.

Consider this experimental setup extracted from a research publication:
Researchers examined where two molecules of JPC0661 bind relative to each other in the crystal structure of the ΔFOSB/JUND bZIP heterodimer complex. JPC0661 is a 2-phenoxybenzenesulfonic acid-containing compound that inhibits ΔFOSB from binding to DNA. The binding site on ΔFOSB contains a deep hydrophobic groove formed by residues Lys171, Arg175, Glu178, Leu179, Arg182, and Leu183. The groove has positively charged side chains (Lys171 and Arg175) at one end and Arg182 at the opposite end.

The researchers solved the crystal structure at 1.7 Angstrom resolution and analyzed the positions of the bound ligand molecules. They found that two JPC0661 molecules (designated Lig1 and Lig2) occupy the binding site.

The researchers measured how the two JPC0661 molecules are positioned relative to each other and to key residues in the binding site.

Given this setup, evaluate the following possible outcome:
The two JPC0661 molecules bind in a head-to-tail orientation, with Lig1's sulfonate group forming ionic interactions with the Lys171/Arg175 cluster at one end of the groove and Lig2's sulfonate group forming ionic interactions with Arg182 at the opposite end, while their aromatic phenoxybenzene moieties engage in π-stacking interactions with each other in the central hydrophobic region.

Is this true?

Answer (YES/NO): NO